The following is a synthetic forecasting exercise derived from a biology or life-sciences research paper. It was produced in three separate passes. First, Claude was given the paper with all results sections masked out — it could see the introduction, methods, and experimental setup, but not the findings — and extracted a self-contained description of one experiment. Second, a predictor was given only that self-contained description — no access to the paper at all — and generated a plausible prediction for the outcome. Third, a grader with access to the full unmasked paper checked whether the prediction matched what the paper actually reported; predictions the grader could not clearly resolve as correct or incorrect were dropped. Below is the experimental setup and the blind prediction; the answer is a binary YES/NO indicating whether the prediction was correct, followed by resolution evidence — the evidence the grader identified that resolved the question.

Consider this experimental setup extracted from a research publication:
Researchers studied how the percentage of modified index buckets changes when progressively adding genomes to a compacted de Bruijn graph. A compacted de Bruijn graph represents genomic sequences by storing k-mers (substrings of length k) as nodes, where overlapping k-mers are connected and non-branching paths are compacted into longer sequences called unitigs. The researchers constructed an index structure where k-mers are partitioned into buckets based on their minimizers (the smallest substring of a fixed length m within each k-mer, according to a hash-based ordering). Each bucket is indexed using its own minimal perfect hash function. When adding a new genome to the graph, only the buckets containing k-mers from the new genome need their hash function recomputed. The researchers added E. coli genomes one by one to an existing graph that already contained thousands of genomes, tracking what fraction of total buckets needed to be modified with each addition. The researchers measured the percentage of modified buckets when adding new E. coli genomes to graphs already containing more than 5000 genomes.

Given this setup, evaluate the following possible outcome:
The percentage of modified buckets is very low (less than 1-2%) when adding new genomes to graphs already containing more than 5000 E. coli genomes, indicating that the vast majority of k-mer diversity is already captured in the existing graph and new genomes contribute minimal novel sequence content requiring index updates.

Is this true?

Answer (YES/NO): NO